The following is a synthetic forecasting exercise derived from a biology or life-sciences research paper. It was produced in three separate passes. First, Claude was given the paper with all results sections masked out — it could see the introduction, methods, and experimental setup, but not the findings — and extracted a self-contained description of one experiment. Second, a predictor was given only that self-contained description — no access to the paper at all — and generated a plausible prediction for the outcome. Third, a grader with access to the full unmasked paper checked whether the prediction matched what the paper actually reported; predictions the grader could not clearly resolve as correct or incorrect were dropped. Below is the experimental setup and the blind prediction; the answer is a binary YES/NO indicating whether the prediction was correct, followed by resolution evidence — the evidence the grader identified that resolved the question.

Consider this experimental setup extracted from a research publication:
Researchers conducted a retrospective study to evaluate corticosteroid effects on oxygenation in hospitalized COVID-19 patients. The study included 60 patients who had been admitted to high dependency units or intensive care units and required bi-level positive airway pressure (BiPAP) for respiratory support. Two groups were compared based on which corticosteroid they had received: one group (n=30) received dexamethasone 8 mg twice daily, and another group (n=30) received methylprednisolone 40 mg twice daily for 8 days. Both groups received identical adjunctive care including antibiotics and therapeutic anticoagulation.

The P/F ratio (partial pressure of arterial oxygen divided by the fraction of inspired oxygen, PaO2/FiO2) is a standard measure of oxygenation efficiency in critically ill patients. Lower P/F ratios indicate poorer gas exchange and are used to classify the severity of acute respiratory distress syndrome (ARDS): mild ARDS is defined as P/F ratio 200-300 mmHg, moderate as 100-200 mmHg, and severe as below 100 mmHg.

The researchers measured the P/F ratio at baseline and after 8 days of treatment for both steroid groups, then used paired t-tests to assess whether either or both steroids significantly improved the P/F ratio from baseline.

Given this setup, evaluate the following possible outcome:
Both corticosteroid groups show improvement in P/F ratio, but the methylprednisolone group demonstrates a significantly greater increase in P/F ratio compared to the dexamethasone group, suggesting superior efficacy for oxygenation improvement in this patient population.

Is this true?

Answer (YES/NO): NO